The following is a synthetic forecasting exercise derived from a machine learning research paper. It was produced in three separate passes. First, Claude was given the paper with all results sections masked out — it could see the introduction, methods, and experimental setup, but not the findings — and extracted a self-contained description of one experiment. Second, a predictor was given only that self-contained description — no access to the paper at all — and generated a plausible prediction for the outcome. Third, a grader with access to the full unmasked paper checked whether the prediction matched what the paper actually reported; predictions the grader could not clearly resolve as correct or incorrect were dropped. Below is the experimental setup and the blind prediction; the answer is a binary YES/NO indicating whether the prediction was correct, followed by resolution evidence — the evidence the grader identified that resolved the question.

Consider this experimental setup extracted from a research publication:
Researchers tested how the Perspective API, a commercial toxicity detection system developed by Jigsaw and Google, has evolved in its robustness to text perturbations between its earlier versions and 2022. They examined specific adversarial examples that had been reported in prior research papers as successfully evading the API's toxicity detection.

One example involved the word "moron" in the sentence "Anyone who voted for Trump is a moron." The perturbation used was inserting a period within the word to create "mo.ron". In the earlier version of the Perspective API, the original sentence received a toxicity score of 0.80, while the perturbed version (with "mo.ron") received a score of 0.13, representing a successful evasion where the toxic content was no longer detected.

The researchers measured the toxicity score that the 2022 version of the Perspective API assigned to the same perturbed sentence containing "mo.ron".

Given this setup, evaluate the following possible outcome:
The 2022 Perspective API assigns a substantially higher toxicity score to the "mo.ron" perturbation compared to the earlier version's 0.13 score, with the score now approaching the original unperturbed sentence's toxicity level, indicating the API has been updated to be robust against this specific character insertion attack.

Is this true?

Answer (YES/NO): YES